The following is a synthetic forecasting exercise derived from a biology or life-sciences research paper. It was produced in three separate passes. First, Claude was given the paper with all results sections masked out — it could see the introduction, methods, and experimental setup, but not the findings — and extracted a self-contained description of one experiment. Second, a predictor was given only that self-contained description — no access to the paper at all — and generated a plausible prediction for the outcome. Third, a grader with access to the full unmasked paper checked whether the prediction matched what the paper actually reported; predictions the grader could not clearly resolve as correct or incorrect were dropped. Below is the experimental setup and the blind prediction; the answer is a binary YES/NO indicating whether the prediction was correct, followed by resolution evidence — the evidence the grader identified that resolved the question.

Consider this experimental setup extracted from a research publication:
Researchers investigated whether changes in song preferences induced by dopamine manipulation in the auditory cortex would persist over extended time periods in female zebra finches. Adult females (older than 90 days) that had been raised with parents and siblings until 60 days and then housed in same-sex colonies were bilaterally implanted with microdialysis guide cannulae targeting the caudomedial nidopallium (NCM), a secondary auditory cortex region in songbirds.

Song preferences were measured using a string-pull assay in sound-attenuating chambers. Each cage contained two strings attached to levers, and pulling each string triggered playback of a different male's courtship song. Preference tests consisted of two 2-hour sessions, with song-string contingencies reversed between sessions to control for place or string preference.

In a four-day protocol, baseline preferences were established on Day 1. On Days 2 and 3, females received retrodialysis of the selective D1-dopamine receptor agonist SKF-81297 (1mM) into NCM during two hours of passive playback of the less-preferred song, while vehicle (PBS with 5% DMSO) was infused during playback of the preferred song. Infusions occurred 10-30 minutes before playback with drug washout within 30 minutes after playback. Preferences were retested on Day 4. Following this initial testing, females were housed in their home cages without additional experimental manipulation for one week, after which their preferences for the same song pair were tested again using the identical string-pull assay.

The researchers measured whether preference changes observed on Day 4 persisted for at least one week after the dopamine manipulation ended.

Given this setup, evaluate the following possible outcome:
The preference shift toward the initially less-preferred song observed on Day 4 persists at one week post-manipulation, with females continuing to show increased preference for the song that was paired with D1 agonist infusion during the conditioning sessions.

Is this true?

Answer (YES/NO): YES